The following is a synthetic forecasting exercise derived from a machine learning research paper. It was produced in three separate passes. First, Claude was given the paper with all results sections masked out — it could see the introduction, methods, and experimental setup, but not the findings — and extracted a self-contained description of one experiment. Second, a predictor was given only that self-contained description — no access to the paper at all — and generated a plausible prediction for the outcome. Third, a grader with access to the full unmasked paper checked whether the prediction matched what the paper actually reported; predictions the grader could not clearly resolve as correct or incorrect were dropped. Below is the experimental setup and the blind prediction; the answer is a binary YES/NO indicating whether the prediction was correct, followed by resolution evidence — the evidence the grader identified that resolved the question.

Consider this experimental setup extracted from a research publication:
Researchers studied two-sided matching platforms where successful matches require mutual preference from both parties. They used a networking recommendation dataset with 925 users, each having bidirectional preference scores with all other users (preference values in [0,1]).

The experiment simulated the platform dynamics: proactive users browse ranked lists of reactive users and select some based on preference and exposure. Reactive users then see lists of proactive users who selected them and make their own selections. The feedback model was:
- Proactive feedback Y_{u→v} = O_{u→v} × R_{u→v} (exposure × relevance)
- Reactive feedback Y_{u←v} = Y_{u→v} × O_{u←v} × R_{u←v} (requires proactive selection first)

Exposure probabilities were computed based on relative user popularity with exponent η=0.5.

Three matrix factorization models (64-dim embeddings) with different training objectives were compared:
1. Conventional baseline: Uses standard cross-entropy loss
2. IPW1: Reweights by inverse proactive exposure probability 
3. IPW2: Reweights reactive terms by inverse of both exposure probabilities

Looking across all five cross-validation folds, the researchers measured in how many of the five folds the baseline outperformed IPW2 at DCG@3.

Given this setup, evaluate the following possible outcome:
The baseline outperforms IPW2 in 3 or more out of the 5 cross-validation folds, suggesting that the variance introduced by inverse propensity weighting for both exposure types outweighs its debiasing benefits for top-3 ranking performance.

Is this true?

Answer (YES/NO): NO